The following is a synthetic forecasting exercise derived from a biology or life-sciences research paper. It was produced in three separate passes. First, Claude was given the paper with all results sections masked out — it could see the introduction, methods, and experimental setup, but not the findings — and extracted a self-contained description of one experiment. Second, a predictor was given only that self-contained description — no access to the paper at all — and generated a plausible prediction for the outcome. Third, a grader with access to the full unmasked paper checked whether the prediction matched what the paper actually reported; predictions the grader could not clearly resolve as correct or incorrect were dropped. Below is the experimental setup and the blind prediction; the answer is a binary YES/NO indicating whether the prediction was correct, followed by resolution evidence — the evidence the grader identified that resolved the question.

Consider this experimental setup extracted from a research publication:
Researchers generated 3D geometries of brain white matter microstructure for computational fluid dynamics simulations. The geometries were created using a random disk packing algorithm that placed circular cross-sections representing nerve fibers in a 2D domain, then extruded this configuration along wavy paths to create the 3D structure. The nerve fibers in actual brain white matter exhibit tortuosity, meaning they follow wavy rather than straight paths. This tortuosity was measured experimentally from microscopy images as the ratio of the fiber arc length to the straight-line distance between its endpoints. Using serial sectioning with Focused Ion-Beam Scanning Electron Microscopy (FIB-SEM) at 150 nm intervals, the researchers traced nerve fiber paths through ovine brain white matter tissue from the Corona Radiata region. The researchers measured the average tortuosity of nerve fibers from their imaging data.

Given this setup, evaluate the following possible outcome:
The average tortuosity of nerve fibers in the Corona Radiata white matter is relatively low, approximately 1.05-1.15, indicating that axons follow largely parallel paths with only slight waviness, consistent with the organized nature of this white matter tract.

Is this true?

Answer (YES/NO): YES